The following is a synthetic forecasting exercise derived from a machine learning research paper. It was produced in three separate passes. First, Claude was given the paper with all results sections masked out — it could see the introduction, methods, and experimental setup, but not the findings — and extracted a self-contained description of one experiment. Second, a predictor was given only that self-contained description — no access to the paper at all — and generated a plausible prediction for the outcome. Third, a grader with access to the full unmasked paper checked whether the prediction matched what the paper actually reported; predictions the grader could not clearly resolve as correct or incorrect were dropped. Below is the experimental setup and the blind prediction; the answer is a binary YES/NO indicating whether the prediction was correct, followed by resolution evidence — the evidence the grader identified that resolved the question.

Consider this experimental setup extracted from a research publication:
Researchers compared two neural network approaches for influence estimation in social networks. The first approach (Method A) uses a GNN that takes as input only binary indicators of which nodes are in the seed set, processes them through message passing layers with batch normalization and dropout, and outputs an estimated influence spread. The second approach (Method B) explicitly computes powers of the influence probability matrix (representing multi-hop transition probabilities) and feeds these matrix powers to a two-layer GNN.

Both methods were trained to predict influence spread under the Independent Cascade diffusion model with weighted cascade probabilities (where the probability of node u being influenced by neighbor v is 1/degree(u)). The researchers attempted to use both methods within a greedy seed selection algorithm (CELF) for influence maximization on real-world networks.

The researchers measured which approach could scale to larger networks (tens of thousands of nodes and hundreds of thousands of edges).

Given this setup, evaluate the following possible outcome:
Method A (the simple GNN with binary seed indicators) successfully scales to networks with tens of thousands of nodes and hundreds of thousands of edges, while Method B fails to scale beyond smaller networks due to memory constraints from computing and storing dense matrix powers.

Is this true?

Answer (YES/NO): YES